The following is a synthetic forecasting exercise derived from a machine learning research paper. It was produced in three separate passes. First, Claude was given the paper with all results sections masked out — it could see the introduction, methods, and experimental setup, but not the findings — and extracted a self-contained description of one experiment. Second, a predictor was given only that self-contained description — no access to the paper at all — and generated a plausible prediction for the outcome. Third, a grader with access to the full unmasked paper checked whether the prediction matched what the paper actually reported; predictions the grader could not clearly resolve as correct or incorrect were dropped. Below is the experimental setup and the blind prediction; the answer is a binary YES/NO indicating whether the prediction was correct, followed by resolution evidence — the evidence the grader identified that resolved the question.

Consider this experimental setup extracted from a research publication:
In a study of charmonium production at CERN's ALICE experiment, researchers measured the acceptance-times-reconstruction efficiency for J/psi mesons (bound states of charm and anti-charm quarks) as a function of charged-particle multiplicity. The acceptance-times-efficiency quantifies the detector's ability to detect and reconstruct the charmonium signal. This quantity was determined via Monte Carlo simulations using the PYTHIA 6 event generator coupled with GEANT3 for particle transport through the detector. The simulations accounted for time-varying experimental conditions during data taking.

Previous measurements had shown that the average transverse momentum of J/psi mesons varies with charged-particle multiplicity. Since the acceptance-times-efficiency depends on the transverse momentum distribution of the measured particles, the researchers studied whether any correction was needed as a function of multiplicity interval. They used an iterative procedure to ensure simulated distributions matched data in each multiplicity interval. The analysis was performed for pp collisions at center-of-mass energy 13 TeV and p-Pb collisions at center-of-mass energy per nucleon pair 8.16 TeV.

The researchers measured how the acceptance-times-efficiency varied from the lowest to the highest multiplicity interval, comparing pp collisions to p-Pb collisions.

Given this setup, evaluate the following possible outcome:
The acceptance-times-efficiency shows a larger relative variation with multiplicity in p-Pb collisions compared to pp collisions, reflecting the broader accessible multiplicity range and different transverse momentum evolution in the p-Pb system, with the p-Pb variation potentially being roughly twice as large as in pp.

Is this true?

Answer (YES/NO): NO